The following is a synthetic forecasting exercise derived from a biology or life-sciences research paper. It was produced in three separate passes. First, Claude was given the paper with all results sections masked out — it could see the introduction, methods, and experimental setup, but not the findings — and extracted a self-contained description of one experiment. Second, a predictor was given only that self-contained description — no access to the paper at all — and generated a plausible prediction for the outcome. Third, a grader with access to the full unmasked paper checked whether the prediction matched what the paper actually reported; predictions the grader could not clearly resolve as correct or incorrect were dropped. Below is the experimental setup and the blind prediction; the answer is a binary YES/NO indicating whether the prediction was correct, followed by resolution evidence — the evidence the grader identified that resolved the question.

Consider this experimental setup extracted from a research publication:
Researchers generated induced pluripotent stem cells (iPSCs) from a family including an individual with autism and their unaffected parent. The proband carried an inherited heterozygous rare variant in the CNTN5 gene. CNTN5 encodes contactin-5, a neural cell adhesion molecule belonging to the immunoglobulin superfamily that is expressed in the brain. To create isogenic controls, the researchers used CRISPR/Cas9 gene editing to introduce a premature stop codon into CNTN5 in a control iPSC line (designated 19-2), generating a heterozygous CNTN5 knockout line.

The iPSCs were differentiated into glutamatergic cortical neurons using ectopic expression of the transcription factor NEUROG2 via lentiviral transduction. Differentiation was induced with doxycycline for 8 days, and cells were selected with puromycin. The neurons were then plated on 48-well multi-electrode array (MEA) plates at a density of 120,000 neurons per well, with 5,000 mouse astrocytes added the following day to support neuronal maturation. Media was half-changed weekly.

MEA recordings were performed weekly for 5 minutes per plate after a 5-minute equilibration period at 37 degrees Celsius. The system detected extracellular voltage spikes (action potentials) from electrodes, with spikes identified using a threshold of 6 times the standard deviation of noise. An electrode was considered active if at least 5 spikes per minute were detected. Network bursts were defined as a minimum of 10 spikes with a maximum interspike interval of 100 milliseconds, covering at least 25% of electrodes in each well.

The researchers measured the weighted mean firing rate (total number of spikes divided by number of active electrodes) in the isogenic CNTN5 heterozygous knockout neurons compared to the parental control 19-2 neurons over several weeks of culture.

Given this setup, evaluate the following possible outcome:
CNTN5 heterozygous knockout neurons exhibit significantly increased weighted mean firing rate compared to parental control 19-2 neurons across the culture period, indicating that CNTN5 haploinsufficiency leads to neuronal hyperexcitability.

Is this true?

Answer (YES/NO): NO